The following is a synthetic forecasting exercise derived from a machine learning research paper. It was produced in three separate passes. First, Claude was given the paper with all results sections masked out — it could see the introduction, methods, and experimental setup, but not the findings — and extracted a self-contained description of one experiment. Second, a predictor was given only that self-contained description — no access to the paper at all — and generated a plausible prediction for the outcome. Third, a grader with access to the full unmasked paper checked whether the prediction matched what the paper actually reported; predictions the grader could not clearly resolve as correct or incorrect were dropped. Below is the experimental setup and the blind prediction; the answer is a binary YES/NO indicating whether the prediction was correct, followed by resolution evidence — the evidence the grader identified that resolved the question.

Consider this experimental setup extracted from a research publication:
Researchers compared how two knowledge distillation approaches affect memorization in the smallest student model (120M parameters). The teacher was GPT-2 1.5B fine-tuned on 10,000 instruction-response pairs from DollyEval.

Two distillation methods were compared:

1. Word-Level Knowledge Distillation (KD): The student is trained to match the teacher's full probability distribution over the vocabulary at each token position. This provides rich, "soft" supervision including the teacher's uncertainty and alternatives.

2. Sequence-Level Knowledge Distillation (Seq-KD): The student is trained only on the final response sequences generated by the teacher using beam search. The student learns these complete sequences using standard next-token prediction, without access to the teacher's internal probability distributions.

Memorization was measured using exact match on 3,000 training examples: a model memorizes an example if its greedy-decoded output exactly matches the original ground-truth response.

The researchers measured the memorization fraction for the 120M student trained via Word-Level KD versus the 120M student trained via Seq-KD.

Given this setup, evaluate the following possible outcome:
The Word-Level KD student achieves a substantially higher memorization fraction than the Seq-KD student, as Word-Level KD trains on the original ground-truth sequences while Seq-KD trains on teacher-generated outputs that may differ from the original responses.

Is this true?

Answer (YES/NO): NO